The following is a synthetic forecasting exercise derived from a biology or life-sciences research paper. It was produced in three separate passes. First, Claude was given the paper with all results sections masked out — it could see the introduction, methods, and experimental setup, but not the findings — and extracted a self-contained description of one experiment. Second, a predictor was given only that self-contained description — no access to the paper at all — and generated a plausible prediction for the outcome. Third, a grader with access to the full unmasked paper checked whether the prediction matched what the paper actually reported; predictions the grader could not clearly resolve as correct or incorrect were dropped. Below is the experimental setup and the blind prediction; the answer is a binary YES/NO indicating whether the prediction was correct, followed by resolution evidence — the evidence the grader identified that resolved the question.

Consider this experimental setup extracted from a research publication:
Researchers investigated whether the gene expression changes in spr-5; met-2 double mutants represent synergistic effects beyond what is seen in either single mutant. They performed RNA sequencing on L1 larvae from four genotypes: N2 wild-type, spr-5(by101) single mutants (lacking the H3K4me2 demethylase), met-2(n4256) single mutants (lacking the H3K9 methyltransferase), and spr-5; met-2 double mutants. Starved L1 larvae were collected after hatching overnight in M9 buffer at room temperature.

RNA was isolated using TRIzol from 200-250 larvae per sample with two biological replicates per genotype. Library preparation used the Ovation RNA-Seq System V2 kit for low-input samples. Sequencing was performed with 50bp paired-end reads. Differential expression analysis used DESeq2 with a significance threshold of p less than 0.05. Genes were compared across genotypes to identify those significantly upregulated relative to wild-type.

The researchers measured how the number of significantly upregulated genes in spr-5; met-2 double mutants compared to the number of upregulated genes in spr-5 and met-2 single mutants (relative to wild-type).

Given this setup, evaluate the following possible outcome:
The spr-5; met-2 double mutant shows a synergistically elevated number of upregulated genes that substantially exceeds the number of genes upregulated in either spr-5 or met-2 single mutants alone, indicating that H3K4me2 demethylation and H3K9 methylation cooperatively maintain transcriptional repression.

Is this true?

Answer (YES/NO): YES